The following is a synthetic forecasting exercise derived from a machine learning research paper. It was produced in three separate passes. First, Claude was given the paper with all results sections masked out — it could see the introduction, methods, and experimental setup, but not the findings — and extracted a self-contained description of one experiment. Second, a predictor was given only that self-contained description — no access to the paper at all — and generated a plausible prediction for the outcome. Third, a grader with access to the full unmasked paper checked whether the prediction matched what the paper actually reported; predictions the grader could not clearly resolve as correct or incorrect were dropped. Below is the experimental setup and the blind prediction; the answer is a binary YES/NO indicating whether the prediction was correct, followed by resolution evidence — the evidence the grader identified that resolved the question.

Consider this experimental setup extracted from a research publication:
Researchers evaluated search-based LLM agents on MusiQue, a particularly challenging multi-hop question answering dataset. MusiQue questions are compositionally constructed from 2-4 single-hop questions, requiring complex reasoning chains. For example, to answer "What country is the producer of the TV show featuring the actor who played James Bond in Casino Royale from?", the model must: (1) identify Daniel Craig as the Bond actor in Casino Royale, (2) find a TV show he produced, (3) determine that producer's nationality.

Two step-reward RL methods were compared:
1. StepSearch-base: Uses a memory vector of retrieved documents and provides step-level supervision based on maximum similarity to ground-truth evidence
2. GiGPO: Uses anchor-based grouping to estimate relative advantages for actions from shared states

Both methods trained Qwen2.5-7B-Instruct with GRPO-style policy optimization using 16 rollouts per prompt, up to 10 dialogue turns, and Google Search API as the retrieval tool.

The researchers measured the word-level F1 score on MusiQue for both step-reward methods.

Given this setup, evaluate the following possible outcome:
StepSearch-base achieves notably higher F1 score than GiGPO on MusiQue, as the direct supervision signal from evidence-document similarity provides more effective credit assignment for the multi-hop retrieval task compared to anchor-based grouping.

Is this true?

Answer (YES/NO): YES